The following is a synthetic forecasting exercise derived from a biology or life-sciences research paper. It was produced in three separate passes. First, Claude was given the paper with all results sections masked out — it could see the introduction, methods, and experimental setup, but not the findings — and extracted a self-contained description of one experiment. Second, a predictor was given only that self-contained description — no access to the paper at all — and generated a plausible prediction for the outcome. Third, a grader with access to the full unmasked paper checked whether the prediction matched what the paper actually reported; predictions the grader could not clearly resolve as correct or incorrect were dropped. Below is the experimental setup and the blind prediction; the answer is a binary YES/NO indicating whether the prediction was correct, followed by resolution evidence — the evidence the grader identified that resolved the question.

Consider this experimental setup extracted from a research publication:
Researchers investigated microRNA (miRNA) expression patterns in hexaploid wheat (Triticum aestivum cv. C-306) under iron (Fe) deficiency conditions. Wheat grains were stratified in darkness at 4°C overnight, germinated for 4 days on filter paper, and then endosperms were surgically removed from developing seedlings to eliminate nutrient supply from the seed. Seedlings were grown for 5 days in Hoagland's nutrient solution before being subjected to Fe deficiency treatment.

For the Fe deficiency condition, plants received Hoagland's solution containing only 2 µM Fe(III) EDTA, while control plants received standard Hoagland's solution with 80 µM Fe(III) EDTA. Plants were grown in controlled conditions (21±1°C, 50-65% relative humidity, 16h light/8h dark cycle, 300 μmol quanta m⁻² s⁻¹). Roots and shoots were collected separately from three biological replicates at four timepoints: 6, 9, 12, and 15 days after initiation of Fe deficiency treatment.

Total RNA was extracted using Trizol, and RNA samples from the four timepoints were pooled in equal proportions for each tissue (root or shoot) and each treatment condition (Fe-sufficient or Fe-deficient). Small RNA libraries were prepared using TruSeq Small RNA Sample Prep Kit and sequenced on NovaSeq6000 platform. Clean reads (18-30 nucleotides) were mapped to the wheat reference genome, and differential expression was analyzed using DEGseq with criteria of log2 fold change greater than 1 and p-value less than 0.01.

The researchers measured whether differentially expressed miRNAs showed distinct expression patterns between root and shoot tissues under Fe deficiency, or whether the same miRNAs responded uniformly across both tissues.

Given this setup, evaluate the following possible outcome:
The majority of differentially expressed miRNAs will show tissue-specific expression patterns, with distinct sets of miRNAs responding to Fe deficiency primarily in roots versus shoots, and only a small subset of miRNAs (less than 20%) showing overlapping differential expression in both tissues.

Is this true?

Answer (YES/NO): NO